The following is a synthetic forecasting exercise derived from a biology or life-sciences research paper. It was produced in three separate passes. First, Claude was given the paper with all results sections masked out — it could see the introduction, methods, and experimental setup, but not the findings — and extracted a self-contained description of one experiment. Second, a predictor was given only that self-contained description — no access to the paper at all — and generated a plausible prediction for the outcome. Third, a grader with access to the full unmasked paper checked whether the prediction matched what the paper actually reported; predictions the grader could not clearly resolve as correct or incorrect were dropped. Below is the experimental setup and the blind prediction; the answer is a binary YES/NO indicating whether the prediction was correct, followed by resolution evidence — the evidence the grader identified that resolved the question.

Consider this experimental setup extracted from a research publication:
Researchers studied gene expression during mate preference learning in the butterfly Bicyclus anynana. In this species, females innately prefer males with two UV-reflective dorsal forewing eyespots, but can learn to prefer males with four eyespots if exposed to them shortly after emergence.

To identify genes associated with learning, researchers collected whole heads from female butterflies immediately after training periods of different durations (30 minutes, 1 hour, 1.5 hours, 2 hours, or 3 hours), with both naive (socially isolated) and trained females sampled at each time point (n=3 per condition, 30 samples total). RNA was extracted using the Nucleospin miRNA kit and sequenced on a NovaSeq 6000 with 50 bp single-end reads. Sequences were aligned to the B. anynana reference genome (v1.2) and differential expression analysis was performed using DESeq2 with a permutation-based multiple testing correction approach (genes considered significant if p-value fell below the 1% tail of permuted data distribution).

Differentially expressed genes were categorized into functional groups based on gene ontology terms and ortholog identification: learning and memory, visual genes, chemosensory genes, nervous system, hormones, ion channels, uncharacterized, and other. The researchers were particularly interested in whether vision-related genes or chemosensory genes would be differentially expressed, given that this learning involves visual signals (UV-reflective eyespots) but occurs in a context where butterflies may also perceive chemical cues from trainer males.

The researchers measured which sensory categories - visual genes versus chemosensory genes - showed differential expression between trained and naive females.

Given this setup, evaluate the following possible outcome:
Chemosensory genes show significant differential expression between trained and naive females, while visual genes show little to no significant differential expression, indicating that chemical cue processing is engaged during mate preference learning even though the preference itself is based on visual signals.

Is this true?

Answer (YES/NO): NO